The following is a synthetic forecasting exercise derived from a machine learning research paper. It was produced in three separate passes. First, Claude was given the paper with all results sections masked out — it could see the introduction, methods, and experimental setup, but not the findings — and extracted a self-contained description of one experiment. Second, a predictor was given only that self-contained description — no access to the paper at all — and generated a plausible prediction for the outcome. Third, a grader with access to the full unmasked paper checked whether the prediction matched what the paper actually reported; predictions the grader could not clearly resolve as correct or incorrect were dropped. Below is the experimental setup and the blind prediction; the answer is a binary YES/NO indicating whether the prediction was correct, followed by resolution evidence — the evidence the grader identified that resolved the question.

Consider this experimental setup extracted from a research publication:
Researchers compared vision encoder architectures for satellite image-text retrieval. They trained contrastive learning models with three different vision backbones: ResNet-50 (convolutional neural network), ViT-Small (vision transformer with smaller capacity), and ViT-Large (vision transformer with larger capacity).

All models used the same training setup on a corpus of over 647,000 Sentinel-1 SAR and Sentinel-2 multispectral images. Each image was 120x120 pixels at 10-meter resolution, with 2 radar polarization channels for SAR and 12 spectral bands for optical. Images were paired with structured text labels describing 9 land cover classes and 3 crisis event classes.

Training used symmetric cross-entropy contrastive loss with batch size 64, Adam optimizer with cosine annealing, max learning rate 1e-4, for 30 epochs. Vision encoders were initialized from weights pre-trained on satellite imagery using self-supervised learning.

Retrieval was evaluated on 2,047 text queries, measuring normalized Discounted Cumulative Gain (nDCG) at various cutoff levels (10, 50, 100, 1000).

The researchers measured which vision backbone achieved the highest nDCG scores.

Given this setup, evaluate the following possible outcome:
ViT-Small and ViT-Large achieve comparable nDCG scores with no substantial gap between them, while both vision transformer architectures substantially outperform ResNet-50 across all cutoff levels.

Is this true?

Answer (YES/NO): NO